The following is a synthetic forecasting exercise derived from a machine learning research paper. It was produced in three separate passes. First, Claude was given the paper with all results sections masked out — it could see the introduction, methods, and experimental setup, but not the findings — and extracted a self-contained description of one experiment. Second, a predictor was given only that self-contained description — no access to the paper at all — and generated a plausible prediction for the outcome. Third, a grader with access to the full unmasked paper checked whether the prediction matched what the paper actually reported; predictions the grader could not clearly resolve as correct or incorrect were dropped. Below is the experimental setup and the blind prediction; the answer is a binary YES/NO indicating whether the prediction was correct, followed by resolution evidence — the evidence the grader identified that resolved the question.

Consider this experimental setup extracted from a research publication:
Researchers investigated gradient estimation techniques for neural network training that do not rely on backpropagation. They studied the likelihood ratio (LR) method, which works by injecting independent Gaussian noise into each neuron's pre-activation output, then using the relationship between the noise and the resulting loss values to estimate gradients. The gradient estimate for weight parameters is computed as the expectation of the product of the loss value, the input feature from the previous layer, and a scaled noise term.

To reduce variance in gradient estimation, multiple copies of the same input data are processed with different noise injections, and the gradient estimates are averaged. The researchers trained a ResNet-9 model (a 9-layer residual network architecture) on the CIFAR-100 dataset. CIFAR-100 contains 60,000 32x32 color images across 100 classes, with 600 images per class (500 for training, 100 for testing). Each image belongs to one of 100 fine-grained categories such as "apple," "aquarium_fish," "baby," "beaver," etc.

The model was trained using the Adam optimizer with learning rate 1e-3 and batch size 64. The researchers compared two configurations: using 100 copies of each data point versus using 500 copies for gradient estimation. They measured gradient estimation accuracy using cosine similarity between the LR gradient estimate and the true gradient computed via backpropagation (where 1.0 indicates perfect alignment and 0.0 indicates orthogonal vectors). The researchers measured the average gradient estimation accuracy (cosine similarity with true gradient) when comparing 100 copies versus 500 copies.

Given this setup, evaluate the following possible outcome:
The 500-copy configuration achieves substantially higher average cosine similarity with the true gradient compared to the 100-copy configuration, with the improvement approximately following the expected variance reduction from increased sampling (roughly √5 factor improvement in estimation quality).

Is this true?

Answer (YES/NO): NO